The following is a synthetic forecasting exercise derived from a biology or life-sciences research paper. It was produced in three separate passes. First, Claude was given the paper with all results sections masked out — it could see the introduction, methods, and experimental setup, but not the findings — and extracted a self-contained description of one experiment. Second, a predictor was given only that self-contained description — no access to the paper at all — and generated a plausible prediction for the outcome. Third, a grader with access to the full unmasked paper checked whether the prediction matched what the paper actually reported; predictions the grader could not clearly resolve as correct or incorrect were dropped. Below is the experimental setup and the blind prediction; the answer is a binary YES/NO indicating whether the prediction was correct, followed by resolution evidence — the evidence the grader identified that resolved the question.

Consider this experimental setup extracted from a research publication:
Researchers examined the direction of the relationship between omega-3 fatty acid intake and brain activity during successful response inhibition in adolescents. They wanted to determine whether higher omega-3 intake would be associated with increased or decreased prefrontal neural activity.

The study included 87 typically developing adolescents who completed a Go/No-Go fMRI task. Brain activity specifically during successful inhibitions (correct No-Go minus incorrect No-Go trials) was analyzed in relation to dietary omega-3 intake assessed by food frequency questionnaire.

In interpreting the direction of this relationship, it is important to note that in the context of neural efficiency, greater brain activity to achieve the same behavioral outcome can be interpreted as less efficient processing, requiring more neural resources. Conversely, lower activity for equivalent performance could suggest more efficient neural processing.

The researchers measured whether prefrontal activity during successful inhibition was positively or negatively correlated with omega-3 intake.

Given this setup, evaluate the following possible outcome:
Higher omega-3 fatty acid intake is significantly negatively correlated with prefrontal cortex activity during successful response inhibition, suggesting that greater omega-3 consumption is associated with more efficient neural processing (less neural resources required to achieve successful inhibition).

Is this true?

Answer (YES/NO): YES